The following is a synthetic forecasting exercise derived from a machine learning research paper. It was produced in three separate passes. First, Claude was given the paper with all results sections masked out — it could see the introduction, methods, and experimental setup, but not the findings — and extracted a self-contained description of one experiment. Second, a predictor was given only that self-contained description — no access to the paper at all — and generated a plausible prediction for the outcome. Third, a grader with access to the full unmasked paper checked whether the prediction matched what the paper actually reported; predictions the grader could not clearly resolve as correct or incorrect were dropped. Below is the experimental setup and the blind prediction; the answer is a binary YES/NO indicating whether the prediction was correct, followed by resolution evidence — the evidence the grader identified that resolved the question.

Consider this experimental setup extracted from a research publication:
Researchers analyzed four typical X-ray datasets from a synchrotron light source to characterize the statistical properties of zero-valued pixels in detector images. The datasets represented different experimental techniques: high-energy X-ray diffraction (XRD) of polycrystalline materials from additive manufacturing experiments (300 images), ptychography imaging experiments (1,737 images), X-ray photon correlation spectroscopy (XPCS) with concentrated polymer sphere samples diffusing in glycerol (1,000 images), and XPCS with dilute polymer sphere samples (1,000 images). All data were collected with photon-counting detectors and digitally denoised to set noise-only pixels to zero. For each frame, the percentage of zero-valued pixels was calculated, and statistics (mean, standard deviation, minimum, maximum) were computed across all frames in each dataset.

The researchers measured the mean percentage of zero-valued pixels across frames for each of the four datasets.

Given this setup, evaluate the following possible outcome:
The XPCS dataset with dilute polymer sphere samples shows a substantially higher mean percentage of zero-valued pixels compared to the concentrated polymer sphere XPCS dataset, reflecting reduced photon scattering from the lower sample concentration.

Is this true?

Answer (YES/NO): YES